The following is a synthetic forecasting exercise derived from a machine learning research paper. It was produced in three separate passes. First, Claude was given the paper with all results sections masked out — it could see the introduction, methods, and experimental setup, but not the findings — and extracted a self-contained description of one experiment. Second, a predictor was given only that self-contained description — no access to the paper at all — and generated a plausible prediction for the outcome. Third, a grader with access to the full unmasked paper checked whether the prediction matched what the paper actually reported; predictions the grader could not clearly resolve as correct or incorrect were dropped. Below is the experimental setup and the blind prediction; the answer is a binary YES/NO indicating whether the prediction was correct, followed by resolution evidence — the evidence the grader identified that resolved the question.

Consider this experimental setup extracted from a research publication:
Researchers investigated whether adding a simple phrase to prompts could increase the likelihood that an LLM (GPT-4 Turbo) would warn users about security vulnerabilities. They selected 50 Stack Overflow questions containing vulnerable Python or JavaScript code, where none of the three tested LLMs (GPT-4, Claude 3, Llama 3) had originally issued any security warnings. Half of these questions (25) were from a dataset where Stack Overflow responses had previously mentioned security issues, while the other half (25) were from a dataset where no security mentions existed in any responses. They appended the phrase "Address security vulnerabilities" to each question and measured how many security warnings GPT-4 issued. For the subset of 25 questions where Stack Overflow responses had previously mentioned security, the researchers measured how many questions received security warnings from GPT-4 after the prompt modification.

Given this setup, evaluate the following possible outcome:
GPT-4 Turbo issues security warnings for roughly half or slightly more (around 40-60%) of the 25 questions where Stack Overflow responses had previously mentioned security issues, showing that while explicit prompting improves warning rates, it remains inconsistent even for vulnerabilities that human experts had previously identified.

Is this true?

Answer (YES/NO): NO